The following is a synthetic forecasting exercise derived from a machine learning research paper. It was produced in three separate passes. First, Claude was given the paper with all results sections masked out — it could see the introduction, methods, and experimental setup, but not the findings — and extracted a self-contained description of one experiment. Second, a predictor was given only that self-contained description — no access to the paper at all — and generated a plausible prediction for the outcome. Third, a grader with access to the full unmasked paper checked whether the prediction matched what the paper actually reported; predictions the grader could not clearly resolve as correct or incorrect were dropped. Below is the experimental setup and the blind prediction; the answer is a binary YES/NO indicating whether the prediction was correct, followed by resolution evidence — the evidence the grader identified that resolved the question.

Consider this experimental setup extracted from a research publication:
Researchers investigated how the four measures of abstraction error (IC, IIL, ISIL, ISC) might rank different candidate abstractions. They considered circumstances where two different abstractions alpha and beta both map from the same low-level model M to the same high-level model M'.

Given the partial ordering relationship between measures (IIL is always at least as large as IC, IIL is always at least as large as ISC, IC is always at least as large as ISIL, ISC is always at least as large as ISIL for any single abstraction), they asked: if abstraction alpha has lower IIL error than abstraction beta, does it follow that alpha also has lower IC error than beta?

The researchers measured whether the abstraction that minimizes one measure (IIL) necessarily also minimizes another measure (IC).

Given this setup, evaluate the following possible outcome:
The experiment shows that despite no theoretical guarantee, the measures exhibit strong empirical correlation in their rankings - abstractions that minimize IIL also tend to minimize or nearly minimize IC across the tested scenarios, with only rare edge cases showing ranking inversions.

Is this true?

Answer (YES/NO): NO